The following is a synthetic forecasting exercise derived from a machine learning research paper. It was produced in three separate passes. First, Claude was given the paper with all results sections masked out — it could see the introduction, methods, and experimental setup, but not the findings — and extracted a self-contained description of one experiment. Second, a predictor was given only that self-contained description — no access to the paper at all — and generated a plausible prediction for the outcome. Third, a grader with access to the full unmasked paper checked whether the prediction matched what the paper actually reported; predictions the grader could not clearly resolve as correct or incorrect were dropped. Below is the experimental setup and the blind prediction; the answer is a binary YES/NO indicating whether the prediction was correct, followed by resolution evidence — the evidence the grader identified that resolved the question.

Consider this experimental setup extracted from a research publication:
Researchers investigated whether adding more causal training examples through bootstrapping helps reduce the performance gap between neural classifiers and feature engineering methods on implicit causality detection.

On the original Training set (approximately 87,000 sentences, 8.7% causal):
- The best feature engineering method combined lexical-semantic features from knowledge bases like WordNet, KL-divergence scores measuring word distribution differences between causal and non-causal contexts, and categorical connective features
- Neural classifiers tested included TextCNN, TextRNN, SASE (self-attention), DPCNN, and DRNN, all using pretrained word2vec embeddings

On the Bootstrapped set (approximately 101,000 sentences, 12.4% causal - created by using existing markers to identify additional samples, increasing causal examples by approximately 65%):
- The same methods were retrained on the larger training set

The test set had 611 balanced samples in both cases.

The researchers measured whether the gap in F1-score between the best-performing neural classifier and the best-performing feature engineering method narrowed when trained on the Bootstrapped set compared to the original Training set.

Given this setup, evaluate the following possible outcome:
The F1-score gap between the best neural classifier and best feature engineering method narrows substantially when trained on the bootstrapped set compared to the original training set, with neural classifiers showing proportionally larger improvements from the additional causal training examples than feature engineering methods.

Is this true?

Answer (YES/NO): YES